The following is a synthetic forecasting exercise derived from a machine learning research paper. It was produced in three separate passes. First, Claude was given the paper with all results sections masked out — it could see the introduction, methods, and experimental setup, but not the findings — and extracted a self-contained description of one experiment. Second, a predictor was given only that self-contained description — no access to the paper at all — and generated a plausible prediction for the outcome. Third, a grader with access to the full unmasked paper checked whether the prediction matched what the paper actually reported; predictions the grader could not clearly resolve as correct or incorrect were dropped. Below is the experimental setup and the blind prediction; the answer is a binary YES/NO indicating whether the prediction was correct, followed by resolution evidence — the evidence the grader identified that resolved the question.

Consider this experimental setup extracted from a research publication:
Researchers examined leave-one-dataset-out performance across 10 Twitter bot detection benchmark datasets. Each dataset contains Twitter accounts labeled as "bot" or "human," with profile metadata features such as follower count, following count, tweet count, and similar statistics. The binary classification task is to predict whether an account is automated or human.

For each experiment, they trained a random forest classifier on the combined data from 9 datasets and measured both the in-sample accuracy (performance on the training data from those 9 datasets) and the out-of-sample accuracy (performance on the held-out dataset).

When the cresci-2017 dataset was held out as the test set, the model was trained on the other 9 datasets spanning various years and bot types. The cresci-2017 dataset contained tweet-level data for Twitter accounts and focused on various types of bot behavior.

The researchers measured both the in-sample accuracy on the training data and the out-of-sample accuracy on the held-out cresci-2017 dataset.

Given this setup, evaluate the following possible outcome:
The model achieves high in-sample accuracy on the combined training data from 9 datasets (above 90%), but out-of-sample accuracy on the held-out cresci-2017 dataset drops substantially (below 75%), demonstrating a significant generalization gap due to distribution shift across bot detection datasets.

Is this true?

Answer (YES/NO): NO